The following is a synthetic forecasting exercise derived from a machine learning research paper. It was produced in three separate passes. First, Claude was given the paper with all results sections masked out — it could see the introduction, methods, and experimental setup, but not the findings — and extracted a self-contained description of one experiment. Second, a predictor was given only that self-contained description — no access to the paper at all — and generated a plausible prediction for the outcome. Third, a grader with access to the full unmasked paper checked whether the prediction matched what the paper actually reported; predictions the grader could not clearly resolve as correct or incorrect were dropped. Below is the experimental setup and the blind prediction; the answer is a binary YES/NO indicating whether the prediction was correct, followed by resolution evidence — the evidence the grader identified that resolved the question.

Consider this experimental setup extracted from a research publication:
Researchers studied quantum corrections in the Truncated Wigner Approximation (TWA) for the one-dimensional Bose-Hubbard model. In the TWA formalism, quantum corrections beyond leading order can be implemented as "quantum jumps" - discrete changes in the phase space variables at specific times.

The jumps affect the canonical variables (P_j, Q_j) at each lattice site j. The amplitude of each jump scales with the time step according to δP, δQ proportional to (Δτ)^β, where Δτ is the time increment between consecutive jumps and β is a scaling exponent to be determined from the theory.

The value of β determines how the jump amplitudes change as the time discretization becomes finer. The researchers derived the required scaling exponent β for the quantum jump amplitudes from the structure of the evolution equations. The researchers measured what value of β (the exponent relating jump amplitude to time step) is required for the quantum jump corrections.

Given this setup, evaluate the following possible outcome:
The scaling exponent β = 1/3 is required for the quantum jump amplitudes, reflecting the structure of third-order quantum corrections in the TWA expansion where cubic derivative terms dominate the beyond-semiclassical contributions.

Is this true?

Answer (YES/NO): YES